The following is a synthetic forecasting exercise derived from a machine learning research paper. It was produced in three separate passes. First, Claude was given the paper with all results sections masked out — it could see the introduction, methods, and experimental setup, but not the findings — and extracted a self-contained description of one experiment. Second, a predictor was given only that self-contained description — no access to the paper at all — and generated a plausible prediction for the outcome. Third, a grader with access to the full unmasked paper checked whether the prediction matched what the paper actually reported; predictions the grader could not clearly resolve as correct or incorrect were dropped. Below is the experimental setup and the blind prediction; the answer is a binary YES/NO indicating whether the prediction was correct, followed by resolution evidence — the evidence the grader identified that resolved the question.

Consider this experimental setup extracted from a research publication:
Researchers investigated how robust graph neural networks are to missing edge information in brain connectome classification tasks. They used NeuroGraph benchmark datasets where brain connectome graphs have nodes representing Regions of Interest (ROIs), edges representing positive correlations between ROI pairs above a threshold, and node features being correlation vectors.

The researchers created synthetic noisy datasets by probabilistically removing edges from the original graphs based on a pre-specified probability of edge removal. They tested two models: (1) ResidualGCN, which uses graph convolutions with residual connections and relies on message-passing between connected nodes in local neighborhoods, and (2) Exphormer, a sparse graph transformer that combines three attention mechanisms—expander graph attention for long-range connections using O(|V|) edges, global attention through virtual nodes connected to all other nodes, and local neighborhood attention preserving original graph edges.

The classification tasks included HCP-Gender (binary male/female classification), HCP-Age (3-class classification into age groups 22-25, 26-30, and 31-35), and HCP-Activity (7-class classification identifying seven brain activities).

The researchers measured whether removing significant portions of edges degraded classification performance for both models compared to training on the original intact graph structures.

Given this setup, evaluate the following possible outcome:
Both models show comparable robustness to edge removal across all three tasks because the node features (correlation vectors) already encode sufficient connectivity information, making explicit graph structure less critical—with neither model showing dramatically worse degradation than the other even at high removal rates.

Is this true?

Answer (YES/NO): YES